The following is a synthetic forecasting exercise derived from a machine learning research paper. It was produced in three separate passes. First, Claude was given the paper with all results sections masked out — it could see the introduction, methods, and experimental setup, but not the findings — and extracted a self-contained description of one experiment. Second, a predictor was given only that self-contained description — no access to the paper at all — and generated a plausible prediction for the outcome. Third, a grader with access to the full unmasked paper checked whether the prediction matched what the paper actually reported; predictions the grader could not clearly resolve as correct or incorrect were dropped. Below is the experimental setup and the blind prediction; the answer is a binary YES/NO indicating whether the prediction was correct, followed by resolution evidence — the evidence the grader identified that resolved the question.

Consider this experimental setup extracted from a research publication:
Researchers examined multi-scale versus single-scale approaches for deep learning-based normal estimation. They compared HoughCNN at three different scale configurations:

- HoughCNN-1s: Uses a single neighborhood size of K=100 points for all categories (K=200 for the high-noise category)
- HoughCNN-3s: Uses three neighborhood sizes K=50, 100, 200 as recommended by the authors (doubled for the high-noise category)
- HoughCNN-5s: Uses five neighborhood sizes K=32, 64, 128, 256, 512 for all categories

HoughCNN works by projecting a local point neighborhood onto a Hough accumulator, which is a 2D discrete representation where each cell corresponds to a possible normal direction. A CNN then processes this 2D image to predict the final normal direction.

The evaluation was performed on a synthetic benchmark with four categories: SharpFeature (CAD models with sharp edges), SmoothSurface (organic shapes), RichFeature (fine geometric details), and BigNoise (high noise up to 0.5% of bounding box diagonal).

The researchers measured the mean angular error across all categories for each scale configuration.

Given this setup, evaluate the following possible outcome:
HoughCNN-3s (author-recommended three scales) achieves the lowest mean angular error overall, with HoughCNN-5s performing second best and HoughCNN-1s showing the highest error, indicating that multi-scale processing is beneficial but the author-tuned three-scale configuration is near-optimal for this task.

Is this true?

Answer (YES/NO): NO